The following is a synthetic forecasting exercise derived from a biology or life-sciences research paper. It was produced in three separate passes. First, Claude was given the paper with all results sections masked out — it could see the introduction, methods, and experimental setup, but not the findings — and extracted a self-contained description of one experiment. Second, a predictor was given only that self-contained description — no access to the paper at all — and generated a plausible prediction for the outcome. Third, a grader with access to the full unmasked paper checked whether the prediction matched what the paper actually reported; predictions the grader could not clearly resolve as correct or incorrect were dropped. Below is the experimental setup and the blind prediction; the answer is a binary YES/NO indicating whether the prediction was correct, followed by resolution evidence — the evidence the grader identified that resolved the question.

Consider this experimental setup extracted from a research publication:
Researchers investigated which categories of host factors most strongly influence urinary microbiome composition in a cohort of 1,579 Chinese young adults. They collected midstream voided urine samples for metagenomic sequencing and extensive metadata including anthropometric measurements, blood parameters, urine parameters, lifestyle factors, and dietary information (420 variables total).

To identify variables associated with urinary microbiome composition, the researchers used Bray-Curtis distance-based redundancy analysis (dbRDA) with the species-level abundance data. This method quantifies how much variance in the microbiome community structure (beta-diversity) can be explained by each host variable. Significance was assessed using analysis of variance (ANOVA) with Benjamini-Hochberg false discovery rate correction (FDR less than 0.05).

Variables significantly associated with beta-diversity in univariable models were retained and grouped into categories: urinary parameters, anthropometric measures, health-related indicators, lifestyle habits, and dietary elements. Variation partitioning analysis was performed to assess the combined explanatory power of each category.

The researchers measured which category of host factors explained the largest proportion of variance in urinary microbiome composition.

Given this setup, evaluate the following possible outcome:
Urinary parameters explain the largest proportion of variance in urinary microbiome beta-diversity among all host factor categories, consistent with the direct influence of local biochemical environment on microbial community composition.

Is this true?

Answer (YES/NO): NO